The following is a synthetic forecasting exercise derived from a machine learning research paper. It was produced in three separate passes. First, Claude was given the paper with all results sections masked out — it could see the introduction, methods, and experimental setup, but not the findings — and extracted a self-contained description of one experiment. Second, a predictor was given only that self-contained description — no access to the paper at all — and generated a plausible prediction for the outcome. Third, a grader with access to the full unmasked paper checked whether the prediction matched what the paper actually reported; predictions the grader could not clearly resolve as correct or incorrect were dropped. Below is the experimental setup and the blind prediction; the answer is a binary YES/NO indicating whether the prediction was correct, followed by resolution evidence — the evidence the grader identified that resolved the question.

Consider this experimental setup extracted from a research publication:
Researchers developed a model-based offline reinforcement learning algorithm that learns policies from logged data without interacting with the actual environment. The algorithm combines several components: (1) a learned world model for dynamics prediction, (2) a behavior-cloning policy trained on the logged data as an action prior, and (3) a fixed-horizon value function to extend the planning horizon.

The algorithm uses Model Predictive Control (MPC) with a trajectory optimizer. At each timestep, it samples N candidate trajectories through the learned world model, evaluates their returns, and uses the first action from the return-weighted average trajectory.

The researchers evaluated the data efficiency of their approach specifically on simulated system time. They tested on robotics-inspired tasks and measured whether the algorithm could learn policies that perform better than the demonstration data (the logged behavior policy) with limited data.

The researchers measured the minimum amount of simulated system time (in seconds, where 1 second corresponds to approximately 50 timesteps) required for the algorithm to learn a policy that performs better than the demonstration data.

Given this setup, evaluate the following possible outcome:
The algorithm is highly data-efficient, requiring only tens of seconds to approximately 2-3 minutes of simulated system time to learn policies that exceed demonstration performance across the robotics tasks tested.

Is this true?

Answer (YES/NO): NO